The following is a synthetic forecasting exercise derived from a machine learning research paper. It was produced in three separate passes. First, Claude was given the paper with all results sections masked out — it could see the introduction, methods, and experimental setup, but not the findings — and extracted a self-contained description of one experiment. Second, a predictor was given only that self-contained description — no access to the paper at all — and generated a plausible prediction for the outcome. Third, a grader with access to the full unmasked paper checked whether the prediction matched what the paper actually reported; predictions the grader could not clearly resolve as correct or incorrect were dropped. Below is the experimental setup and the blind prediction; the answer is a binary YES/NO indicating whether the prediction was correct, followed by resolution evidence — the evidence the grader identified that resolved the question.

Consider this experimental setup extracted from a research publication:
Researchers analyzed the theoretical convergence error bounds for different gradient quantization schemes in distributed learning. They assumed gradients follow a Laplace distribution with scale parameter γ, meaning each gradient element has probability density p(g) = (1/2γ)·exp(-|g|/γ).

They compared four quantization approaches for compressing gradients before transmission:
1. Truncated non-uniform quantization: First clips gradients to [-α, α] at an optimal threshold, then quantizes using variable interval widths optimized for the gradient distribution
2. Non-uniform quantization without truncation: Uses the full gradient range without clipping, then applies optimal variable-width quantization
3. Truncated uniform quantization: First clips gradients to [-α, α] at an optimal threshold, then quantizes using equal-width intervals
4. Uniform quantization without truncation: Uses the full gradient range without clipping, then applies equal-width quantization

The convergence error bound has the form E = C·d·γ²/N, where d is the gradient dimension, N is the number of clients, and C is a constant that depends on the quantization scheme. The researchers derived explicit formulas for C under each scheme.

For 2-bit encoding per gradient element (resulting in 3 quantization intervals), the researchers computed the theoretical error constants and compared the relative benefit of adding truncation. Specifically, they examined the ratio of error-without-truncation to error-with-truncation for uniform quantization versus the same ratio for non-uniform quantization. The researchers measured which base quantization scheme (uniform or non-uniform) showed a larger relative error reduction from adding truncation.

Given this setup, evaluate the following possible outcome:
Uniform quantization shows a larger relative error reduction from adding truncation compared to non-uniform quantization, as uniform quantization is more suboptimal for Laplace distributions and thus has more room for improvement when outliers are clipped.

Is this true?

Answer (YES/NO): YES